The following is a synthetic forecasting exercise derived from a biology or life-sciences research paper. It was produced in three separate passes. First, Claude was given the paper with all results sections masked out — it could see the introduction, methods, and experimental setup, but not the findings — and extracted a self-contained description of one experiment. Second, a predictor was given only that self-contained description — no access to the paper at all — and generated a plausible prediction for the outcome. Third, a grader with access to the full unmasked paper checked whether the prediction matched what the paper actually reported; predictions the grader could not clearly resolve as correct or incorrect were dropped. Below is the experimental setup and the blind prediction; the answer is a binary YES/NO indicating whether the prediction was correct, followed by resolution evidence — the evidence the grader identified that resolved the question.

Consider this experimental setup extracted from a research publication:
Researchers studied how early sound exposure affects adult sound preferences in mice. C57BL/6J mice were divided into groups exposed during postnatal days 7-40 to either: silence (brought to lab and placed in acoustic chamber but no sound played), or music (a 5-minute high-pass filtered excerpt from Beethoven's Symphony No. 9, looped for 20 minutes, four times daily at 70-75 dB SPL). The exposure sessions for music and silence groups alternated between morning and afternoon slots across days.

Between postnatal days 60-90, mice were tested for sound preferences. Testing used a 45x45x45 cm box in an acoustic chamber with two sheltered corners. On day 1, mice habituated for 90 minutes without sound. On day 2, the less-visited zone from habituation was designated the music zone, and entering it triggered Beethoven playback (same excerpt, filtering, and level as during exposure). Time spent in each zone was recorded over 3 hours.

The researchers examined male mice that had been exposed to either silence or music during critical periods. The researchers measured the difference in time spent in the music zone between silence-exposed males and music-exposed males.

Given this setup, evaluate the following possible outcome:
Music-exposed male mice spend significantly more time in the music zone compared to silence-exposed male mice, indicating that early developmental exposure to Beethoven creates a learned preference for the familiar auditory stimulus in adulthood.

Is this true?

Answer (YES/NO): NO